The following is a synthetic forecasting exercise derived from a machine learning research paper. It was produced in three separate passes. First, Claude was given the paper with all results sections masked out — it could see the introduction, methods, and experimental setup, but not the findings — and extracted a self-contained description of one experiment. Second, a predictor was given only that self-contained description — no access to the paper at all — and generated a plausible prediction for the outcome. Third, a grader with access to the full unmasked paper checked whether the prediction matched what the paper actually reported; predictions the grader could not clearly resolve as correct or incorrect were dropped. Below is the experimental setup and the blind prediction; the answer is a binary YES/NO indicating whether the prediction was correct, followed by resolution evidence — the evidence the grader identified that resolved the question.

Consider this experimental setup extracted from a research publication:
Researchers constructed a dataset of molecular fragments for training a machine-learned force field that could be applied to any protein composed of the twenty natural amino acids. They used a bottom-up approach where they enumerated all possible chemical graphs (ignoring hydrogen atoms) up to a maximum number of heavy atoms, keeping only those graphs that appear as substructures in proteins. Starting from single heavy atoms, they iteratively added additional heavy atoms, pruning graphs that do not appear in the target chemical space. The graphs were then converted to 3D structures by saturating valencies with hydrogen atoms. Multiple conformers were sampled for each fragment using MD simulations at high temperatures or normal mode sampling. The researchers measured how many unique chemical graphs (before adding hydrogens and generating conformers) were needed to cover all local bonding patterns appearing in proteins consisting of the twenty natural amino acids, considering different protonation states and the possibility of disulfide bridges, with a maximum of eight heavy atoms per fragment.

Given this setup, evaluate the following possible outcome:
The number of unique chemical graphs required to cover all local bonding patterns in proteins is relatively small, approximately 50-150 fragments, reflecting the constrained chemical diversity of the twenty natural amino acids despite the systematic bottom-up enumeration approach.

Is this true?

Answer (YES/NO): NO